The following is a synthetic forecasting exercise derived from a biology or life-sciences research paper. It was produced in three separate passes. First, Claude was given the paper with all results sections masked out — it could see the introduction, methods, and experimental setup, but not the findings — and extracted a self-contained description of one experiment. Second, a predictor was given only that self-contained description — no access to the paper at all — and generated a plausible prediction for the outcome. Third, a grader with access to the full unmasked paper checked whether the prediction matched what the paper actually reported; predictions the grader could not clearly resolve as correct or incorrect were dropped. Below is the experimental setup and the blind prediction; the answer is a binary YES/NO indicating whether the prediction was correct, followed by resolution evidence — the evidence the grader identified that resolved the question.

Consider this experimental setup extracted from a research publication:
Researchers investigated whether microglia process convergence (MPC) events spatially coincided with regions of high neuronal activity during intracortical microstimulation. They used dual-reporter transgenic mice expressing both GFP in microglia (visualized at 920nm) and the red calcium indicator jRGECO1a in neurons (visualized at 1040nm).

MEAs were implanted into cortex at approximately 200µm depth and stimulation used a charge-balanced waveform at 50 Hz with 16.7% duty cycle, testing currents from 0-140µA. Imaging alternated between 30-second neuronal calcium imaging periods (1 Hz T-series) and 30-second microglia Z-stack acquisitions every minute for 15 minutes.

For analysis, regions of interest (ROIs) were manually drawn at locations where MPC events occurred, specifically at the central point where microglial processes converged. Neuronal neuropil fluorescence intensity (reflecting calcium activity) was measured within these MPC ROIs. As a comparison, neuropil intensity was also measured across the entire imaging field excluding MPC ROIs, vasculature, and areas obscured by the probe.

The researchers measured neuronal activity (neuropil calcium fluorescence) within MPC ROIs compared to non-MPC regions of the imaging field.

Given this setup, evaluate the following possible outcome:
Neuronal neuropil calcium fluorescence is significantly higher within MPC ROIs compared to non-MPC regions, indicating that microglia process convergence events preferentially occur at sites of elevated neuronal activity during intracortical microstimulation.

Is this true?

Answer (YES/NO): YES